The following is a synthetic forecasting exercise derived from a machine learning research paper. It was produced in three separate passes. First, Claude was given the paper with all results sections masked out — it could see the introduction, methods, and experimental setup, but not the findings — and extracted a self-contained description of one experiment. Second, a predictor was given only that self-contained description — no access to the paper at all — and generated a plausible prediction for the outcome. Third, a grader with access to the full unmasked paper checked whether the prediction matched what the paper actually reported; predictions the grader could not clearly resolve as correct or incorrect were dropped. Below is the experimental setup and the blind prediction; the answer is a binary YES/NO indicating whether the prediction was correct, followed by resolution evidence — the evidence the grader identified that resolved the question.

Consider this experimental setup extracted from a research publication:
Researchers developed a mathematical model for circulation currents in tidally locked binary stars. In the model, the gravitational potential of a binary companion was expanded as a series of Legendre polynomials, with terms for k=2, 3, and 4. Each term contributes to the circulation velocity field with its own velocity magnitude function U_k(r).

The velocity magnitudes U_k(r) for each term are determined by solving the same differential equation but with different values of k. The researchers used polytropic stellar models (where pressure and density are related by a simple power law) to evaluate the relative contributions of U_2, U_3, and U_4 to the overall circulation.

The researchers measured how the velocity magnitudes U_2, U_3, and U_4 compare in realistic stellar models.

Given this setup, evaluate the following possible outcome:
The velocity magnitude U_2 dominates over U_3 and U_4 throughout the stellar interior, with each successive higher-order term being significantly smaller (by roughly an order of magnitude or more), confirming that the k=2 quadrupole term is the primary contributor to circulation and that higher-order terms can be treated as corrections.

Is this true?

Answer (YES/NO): YES